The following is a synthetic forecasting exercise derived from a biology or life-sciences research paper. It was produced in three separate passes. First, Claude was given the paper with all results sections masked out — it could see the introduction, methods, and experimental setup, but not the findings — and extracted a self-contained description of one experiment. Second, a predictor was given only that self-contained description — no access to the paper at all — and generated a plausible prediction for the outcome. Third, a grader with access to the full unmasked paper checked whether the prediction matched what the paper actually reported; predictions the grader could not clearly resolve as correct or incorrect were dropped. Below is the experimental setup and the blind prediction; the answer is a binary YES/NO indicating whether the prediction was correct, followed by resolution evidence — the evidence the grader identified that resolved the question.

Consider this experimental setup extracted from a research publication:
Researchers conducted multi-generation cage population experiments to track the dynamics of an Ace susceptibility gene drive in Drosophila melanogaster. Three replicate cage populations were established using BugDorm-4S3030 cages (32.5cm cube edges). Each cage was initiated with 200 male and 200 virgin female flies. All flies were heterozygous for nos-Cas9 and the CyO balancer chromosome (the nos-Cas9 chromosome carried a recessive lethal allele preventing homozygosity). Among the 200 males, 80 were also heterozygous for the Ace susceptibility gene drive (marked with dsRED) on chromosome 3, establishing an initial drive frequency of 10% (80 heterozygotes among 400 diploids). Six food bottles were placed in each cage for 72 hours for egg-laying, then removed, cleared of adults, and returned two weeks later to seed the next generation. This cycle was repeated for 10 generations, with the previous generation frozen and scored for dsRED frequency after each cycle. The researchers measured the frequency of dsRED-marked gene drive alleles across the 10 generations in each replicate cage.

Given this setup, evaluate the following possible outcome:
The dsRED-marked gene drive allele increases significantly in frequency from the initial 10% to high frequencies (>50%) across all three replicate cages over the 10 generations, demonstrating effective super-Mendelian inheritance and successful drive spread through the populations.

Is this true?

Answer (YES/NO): NO